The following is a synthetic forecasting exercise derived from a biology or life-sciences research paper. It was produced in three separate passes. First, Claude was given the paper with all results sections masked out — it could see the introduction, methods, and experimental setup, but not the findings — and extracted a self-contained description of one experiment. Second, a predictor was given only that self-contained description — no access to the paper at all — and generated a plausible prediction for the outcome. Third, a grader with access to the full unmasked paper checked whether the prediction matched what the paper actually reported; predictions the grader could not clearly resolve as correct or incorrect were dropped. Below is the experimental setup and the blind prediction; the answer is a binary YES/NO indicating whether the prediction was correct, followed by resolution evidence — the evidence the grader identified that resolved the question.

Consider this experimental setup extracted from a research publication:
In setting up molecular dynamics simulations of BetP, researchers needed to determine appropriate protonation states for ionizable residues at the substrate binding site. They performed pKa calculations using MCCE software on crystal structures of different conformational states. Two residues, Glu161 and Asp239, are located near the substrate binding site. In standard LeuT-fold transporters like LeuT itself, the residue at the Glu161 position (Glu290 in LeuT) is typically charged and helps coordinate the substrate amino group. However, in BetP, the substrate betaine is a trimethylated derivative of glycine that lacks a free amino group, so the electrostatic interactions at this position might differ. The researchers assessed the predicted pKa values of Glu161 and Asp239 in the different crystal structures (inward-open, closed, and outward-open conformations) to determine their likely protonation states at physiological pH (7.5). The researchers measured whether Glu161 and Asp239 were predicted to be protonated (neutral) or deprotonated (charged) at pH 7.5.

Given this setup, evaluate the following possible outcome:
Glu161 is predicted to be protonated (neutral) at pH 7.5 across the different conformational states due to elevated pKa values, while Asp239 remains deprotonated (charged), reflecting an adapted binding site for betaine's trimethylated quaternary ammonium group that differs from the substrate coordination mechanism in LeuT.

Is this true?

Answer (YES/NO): NO